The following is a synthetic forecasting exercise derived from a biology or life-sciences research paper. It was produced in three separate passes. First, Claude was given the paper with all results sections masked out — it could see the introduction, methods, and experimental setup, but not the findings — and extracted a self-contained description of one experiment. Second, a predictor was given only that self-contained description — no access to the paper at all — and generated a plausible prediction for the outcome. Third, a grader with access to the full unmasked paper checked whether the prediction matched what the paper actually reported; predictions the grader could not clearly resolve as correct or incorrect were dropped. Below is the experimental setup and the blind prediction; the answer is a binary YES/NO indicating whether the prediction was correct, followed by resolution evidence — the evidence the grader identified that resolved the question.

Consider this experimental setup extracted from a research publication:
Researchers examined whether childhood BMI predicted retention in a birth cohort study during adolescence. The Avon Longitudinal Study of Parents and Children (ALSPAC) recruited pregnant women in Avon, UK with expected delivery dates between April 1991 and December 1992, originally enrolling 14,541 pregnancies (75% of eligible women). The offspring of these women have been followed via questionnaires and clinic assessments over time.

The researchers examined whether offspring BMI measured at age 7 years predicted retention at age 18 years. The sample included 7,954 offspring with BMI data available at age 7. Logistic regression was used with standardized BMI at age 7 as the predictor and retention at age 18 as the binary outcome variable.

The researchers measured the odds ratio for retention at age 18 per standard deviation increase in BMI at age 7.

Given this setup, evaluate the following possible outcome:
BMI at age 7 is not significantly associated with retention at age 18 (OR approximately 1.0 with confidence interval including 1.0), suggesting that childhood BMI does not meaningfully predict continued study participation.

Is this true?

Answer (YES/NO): NO